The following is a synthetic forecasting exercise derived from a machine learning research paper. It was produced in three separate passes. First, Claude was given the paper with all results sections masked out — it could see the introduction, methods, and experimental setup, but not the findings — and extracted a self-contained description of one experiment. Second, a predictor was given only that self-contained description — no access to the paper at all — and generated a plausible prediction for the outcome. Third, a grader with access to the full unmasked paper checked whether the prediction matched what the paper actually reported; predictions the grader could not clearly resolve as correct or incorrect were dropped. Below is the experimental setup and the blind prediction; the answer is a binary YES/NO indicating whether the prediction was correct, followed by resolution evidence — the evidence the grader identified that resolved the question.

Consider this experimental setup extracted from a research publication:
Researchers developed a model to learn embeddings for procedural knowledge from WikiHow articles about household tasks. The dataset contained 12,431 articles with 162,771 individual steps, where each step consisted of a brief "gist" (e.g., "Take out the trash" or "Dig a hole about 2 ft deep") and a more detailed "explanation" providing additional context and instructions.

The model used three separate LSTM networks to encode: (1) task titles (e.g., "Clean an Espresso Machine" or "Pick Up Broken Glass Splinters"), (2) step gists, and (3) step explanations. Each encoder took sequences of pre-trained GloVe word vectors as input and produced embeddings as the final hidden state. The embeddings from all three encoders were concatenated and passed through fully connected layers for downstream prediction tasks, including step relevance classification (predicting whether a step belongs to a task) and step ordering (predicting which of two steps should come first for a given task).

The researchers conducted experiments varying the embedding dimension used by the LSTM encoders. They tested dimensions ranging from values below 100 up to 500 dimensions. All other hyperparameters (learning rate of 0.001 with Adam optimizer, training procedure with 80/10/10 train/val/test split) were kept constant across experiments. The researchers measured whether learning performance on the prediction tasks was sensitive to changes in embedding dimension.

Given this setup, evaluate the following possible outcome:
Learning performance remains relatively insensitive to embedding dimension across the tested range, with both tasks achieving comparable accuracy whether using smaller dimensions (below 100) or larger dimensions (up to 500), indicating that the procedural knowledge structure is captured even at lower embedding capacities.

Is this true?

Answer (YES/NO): NO